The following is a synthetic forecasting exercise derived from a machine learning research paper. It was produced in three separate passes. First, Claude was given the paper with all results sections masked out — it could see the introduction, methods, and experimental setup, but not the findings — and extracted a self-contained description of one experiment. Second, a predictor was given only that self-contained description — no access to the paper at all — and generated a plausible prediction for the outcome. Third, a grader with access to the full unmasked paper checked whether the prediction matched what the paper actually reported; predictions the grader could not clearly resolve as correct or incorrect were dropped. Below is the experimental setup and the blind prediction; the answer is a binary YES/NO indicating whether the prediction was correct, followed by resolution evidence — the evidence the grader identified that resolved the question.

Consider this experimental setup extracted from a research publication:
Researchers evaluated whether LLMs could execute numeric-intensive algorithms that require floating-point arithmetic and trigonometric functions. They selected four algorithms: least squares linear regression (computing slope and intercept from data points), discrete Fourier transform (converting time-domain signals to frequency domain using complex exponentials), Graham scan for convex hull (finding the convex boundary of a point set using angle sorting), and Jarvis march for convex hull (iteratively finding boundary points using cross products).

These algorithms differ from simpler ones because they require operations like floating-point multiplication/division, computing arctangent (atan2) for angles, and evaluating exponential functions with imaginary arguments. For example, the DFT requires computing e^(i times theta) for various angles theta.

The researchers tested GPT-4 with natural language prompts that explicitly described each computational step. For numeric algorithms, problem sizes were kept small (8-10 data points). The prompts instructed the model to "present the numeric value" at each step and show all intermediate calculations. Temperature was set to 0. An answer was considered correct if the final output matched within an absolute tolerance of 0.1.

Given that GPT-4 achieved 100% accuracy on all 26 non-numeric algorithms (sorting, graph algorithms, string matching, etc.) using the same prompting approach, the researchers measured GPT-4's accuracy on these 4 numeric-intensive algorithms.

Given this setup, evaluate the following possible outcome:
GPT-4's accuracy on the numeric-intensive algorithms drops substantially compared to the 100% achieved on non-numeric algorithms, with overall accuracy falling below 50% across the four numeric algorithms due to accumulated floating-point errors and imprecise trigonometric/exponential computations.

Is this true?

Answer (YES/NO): YES